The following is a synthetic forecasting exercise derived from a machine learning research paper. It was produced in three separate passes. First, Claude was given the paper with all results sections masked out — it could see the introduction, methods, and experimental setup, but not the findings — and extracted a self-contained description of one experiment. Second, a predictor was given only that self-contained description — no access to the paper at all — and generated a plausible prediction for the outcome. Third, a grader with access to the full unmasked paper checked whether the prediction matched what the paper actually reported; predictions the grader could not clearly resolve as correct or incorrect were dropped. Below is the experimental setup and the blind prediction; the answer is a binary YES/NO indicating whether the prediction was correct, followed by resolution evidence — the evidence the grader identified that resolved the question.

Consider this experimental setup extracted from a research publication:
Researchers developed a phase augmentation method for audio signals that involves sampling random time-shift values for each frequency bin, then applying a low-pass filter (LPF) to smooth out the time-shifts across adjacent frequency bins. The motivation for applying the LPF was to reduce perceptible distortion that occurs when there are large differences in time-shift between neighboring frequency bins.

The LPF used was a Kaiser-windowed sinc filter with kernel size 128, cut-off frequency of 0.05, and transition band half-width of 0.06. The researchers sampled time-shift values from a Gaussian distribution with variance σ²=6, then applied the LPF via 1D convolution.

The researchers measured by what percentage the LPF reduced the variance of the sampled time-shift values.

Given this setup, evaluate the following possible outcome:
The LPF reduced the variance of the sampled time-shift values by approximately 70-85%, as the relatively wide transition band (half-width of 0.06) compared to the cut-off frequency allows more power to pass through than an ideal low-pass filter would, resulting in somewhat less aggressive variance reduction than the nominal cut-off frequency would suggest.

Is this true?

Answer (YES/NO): NO